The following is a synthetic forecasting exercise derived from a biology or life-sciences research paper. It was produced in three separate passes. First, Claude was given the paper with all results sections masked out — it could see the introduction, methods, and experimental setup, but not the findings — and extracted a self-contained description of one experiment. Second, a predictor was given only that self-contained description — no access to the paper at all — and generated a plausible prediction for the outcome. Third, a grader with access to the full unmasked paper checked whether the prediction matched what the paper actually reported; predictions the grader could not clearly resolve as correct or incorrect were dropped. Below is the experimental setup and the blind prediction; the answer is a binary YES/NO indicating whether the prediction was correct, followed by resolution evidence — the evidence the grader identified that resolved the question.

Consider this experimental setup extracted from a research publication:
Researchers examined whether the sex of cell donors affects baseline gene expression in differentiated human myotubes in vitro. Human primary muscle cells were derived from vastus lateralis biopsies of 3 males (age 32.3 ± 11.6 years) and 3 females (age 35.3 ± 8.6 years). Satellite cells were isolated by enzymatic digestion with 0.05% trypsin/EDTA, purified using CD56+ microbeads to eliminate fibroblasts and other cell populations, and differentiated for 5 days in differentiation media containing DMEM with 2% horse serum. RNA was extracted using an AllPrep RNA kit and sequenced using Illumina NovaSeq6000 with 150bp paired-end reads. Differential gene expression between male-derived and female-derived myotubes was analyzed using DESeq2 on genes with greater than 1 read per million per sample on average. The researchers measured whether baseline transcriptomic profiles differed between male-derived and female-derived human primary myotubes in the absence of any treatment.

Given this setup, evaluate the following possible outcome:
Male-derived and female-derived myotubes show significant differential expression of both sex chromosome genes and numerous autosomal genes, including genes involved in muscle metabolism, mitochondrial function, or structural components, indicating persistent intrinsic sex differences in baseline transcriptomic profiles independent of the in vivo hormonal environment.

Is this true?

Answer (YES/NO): NO